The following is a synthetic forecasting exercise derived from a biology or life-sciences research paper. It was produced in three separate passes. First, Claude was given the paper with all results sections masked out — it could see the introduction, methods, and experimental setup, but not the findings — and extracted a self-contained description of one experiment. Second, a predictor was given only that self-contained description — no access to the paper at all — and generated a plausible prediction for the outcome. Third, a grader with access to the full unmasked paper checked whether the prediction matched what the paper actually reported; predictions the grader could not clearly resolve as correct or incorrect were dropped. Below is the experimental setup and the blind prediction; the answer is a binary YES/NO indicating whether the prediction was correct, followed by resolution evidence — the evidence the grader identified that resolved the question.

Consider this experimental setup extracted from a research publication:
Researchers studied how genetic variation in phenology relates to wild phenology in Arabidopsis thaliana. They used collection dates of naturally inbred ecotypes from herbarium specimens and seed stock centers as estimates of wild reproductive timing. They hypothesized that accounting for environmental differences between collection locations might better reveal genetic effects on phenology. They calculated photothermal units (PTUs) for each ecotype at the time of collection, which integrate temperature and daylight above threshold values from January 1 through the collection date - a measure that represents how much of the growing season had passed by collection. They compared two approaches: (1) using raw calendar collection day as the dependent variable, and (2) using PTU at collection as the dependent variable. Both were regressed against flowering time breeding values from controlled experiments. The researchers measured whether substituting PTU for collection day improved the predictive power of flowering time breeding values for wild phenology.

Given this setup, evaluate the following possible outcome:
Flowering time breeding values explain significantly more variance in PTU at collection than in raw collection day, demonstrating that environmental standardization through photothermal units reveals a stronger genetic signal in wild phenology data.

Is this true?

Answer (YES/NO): NO